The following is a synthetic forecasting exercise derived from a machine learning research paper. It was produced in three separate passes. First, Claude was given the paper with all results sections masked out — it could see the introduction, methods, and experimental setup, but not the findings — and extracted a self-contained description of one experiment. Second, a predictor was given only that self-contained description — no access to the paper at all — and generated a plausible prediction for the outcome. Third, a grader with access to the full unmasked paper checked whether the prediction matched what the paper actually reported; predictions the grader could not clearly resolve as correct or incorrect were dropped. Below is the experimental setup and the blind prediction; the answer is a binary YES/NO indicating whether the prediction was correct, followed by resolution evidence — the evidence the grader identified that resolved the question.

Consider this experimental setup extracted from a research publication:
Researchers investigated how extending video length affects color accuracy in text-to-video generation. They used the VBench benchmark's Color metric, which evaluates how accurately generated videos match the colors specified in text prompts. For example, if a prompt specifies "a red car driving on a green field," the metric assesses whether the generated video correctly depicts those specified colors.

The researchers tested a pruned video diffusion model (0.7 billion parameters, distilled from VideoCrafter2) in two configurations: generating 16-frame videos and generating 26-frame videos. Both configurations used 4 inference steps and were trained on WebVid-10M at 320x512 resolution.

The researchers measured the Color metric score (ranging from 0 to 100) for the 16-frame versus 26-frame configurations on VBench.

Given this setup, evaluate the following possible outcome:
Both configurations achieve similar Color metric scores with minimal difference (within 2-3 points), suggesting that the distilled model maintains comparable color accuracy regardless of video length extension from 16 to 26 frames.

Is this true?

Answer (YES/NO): NO